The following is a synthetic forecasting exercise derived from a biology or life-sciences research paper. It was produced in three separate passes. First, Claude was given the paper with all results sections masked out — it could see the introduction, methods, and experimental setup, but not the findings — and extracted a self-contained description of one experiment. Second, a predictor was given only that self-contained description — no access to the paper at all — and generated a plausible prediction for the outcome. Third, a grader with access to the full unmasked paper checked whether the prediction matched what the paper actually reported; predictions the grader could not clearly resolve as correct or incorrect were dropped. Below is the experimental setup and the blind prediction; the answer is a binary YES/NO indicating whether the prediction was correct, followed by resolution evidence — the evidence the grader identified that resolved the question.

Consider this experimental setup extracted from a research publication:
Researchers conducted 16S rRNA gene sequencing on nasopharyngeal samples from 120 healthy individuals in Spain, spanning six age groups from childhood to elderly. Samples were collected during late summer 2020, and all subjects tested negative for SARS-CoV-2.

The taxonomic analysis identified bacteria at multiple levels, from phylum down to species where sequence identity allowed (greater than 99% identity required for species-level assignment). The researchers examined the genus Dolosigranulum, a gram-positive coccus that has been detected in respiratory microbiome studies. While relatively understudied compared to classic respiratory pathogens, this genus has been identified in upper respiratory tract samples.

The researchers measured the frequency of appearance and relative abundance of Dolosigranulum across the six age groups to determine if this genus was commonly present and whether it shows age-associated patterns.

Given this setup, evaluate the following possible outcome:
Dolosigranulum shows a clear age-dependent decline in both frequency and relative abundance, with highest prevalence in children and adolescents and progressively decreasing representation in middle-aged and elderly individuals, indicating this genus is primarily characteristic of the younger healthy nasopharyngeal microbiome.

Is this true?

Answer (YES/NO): NO